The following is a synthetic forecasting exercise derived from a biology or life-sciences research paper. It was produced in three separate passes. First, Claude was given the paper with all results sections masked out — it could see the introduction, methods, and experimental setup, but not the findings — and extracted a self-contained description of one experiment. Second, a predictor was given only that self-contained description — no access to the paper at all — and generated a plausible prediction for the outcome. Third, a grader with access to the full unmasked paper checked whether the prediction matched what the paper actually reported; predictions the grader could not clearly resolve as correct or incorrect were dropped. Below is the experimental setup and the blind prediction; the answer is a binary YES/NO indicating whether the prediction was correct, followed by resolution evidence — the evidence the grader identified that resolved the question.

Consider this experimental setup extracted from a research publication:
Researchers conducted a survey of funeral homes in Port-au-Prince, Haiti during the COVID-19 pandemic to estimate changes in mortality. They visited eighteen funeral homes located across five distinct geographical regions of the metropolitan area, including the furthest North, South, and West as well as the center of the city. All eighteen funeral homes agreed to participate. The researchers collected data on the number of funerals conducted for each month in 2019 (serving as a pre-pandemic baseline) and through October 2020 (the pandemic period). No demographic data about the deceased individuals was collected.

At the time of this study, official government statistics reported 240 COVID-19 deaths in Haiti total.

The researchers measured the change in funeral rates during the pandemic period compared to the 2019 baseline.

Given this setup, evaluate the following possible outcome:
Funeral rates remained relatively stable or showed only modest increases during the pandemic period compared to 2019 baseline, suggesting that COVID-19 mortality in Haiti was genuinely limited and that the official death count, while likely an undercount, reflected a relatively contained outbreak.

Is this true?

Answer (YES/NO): NO